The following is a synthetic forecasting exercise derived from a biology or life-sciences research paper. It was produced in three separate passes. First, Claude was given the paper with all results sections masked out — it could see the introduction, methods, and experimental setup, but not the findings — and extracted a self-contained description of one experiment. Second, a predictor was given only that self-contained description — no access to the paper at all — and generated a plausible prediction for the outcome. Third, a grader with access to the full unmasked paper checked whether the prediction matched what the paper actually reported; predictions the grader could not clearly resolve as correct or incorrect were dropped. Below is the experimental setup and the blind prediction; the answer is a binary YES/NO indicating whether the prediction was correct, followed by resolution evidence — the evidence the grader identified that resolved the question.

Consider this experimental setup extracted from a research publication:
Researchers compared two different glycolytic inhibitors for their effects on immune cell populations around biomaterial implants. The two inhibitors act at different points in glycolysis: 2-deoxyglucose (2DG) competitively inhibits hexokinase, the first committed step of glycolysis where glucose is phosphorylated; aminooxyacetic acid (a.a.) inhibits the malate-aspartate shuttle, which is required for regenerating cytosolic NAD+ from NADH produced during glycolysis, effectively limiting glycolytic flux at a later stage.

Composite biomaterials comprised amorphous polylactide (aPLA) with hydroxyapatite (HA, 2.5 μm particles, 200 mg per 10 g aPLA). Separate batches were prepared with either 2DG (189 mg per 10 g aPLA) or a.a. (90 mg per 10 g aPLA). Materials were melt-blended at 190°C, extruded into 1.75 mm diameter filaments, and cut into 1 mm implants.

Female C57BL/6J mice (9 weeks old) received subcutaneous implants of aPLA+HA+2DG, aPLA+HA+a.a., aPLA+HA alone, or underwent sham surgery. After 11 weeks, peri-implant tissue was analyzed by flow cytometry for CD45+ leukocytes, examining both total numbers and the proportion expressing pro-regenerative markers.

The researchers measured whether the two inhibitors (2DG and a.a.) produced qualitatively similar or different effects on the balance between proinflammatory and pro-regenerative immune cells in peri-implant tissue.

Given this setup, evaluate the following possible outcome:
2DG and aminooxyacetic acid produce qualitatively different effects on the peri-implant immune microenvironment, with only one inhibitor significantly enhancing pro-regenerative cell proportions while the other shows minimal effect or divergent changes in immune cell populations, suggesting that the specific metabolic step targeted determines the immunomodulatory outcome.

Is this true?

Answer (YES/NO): NO